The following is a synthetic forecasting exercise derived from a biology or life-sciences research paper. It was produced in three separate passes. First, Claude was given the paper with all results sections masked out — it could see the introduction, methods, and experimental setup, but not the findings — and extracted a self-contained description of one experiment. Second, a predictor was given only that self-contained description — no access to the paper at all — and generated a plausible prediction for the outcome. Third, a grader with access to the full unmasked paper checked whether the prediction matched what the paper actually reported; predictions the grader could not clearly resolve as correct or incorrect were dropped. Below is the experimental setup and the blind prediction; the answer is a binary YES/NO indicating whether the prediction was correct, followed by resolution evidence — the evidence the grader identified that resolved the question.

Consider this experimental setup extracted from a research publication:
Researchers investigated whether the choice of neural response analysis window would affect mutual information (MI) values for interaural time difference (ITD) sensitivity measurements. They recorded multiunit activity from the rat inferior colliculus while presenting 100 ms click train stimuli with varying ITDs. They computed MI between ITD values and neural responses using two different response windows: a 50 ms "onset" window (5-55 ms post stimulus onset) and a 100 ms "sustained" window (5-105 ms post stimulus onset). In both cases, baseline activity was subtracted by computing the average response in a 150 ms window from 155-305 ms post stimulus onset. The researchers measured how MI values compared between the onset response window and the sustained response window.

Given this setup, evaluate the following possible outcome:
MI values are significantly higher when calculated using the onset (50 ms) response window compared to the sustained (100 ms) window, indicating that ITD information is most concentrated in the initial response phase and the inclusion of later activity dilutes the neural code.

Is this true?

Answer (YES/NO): NO